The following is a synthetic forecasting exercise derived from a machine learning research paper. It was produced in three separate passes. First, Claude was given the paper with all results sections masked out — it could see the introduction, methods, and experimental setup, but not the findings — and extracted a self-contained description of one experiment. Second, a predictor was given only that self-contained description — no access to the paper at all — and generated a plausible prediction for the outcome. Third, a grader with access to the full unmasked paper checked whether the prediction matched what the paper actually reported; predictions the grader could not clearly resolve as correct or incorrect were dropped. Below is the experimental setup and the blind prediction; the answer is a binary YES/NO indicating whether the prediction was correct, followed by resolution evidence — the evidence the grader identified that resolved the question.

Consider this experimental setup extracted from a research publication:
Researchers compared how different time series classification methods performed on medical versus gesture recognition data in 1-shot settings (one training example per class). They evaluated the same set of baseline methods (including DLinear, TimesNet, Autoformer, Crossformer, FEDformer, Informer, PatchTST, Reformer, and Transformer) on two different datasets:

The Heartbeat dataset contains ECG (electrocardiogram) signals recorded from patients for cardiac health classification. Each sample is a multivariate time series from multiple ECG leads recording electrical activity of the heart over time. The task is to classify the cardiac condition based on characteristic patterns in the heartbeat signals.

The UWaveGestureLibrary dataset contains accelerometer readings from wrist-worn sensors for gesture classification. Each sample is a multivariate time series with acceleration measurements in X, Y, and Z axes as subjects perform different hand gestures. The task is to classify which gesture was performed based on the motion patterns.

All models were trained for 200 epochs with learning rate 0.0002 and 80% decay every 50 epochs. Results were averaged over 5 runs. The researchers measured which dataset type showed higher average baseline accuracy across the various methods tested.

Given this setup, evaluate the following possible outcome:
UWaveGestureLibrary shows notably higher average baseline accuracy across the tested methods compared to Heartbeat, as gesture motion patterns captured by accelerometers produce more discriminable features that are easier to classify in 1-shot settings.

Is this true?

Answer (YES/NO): NO